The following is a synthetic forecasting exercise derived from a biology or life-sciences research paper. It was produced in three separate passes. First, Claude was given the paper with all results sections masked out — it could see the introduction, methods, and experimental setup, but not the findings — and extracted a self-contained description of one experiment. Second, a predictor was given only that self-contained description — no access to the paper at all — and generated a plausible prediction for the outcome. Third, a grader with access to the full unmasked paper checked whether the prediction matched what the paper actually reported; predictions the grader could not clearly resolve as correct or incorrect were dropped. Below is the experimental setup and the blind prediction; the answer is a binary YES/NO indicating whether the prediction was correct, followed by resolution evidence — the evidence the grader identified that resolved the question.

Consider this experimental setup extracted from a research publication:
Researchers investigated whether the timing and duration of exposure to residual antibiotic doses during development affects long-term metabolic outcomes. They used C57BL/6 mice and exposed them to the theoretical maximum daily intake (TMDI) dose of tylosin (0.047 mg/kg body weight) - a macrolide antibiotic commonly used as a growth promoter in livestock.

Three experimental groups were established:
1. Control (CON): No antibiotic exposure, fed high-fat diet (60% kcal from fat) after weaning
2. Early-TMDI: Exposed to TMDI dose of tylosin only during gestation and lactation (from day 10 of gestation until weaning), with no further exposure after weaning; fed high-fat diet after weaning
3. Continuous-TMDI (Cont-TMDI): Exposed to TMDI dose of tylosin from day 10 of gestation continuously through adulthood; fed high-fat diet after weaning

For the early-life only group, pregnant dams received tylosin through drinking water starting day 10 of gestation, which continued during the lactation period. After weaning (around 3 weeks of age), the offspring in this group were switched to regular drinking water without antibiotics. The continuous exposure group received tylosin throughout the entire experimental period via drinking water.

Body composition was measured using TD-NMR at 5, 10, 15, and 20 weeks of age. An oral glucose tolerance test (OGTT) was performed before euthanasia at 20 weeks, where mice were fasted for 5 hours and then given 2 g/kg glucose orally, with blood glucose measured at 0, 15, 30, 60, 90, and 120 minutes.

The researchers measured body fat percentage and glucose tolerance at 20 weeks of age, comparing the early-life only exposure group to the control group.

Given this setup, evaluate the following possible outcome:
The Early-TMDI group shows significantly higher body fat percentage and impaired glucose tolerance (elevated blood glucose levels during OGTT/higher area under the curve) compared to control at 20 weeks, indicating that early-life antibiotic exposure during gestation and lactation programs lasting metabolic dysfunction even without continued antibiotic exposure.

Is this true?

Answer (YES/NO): NO